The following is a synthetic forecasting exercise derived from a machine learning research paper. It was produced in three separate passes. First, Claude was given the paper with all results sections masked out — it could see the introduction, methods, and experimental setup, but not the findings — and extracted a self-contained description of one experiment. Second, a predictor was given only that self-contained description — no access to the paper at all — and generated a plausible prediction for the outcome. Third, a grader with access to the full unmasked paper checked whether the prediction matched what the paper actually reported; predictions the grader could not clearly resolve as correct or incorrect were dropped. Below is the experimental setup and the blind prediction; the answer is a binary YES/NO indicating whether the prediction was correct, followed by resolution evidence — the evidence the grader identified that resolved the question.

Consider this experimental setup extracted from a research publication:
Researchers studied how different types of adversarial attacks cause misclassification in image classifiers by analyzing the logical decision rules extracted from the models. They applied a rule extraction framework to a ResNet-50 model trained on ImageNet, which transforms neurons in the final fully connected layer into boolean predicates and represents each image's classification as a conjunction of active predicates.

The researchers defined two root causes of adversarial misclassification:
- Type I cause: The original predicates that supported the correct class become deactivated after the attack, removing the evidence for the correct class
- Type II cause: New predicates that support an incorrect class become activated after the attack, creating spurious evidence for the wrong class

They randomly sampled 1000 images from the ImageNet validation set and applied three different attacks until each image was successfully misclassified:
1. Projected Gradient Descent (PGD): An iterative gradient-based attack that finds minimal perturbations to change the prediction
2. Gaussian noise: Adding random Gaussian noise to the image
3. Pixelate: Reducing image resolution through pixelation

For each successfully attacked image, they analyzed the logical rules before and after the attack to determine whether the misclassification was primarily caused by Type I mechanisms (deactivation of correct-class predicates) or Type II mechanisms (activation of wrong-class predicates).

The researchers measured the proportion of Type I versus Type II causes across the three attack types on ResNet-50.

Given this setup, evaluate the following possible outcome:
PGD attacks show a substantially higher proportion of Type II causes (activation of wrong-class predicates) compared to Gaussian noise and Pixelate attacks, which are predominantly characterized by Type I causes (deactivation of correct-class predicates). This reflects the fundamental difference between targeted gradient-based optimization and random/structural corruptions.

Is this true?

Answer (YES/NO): NO